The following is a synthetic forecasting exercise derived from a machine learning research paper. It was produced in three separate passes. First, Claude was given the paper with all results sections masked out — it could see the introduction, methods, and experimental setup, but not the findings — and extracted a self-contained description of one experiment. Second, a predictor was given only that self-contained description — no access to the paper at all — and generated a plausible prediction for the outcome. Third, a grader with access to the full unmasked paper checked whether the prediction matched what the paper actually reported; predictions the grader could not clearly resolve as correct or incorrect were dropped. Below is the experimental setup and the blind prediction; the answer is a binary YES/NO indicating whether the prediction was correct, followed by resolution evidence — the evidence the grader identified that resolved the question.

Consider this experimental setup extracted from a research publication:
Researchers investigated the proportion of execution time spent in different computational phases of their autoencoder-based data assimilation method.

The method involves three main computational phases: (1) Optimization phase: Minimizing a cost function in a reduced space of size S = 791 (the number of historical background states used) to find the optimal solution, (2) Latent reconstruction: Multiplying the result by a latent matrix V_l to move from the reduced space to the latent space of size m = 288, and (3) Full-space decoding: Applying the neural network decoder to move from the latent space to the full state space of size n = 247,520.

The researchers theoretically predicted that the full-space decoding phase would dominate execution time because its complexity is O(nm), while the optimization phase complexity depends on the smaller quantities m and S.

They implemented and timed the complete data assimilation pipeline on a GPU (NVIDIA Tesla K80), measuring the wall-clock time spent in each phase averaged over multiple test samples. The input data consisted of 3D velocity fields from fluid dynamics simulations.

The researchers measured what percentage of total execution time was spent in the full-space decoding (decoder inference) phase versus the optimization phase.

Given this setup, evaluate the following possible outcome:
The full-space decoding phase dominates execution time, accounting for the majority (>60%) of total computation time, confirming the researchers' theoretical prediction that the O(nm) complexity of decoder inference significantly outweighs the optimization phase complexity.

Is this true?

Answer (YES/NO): YES